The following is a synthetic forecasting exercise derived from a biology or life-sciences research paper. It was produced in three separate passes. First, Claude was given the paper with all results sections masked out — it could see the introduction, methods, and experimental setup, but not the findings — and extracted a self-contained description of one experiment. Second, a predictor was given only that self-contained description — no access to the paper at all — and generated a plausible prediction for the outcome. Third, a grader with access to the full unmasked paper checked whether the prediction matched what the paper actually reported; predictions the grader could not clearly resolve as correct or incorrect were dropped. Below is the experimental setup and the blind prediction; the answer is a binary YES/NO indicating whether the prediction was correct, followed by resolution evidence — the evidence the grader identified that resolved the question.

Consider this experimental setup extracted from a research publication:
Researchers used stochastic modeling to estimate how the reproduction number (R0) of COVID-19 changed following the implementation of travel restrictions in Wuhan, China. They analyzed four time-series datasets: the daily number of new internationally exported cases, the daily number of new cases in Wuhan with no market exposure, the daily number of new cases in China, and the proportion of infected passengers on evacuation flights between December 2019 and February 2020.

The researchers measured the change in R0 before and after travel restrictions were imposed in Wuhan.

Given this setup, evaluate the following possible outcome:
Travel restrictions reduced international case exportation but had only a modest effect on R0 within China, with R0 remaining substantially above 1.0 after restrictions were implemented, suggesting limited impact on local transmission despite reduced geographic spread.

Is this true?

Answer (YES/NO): NO